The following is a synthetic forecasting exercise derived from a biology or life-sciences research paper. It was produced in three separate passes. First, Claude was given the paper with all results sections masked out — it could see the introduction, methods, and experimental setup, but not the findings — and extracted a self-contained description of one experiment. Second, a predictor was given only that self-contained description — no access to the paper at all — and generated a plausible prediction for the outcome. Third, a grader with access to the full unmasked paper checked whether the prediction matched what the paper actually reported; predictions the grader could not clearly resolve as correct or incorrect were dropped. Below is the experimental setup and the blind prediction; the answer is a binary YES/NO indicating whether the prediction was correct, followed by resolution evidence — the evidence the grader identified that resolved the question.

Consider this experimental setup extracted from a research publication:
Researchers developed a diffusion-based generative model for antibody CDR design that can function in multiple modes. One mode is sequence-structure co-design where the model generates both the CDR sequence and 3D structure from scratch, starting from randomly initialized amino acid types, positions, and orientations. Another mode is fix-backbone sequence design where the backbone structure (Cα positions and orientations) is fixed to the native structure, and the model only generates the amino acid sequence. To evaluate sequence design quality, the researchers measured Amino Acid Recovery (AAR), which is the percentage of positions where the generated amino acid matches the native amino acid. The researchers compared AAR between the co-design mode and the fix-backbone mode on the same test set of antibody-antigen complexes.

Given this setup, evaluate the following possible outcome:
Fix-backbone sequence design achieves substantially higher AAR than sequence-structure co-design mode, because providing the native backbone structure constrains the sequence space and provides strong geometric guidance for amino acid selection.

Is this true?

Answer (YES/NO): YES